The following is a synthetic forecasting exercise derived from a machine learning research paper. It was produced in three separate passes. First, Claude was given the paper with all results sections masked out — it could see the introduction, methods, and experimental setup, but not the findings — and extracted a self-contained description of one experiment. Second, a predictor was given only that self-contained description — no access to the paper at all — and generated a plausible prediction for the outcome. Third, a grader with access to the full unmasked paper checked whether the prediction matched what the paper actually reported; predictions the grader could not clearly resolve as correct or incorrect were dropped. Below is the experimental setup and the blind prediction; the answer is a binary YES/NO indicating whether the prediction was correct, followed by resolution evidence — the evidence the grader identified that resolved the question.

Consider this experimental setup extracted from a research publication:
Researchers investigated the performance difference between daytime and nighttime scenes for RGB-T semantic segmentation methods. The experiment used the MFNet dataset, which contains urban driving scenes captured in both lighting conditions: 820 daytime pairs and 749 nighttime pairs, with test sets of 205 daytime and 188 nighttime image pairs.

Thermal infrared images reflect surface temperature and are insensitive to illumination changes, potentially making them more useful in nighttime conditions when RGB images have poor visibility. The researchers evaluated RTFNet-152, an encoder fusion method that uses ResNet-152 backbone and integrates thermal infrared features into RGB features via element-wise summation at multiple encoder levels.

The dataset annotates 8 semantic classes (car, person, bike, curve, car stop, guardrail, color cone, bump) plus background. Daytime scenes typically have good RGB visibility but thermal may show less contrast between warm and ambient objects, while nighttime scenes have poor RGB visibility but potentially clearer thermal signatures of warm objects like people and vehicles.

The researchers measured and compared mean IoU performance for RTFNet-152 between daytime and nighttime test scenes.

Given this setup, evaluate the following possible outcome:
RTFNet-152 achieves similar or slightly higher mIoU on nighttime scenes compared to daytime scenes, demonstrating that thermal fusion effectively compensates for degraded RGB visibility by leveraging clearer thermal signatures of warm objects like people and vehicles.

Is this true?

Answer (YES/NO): NO